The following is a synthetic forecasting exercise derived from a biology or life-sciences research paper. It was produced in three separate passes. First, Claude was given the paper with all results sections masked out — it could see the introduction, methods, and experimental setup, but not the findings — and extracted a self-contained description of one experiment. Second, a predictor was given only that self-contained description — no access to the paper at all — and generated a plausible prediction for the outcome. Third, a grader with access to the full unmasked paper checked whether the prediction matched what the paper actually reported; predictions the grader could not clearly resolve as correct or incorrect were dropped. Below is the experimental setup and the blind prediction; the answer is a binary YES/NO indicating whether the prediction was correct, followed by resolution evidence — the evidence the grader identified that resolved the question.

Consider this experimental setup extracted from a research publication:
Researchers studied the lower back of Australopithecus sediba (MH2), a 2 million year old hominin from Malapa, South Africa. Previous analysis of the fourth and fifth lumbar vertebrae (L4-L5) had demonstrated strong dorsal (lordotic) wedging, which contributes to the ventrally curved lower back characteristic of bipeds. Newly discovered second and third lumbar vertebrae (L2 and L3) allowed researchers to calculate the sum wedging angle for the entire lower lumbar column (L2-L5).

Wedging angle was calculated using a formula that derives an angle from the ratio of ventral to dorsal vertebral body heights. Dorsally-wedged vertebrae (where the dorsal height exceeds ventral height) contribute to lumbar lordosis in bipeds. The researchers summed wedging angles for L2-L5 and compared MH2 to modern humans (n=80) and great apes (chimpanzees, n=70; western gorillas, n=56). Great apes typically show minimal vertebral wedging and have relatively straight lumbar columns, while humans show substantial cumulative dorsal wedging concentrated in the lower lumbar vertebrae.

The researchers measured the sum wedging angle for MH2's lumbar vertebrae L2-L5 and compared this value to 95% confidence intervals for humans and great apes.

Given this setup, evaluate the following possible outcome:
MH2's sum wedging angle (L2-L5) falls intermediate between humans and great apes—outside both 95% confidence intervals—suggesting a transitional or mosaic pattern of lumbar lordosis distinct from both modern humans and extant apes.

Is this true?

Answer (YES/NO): NO